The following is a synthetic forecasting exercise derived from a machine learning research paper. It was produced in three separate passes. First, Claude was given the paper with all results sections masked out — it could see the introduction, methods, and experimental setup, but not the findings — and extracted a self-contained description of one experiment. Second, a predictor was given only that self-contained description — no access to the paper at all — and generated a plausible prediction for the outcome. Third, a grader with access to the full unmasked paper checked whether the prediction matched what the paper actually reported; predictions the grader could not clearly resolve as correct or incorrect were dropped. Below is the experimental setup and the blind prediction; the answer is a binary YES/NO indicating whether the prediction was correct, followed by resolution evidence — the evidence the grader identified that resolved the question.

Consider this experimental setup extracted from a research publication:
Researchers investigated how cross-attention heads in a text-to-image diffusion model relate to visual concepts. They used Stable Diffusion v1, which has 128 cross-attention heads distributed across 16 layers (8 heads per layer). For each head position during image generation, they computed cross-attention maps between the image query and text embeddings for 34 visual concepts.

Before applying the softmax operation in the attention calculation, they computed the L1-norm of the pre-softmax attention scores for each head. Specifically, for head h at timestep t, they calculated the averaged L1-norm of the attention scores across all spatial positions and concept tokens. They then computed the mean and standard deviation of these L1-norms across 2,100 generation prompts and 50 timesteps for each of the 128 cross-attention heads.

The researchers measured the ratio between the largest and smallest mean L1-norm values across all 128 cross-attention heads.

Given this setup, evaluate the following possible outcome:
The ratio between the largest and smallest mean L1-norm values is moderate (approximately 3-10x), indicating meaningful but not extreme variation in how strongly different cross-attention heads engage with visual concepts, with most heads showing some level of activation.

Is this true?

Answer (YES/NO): YES